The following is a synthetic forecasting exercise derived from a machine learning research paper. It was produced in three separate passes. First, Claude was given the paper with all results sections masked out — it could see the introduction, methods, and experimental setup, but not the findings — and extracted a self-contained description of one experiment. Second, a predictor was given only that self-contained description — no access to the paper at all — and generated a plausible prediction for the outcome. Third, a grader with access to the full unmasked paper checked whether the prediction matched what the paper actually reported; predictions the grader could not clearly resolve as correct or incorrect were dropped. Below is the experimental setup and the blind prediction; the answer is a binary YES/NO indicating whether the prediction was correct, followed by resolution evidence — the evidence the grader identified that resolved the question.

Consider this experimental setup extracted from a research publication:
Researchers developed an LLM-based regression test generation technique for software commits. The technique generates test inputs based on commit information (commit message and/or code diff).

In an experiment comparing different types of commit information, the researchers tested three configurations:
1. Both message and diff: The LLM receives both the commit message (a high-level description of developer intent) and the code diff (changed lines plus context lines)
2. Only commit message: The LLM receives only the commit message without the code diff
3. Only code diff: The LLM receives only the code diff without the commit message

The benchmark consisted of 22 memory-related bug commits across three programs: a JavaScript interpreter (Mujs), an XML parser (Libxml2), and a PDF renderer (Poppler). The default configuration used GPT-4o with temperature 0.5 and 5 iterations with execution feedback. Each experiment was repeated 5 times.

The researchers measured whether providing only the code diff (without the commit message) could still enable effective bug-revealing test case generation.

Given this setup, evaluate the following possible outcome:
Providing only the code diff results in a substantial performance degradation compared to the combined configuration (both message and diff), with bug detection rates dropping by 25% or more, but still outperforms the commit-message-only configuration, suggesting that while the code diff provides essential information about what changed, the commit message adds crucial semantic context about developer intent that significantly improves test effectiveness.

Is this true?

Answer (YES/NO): NO